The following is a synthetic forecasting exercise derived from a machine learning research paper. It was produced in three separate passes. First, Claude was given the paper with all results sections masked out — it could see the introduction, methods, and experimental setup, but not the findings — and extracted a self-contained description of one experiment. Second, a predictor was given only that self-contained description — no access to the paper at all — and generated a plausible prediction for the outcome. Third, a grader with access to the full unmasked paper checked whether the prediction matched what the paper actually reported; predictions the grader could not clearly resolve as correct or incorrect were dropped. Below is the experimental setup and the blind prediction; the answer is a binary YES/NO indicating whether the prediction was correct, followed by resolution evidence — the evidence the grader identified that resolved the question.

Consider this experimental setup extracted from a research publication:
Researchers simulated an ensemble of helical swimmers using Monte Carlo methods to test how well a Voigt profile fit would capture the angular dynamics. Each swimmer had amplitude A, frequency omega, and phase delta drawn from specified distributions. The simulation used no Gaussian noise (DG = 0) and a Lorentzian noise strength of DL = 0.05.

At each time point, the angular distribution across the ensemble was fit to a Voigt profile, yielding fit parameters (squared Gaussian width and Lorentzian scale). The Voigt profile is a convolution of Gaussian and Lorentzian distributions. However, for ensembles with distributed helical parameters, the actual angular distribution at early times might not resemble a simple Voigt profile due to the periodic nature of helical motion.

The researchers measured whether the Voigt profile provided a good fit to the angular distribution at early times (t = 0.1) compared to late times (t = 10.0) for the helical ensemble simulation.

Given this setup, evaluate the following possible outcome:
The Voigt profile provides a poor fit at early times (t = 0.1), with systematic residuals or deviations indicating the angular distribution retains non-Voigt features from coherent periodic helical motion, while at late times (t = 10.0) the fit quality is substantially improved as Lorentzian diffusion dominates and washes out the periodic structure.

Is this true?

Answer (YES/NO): YES